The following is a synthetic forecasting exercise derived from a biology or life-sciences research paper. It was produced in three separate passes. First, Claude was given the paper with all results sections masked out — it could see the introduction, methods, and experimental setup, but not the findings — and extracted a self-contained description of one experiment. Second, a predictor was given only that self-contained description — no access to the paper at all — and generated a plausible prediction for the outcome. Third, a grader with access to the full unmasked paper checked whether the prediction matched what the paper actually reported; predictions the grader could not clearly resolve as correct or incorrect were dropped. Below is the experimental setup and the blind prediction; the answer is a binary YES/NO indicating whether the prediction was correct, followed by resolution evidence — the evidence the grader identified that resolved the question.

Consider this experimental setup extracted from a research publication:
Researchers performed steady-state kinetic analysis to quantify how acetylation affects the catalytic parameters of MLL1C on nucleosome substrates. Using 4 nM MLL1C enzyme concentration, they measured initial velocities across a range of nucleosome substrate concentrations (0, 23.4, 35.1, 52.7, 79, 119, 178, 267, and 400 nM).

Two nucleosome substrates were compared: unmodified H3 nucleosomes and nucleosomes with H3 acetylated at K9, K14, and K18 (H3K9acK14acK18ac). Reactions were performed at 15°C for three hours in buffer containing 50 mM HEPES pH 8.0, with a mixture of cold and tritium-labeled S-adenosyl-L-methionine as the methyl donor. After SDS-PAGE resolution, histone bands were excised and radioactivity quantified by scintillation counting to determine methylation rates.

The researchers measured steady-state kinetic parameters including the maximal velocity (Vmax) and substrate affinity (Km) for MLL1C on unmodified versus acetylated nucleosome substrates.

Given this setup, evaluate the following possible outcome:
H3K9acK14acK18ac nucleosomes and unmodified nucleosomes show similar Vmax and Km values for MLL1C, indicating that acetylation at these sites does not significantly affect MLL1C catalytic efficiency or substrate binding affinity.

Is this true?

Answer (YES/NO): NO